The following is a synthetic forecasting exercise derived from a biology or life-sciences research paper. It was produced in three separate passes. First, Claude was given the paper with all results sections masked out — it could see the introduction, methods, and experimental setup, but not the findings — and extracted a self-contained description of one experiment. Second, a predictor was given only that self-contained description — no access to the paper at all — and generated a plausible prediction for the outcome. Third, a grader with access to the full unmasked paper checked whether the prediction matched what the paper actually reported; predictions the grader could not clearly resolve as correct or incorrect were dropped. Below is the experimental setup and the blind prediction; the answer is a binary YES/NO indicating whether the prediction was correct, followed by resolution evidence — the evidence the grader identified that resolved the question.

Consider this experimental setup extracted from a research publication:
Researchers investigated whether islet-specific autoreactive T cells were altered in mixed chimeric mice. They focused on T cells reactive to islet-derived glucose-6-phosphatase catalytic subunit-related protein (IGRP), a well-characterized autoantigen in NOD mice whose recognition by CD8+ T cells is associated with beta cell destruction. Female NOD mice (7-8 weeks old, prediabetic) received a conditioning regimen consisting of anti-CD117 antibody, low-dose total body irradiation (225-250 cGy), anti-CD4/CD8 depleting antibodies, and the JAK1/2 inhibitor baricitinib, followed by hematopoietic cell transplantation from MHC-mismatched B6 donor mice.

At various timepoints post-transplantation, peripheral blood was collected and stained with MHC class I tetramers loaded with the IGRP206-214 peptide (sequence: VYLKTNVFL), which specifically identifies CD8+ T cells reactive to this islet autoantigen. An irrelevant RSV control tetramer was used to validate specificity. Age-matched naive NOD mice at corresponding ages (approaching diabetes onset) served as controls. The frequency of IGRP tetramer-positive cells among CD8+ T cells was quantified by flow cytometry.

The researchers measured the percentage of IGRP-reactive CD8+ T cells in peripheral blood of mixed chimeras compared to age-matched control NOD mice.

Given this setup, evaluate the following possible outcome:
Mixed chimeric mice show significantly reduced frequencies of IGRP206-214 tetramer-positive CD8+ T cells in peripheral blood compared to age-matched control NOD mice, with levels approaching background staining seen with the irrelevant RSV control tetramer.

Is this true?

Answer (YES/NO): YES